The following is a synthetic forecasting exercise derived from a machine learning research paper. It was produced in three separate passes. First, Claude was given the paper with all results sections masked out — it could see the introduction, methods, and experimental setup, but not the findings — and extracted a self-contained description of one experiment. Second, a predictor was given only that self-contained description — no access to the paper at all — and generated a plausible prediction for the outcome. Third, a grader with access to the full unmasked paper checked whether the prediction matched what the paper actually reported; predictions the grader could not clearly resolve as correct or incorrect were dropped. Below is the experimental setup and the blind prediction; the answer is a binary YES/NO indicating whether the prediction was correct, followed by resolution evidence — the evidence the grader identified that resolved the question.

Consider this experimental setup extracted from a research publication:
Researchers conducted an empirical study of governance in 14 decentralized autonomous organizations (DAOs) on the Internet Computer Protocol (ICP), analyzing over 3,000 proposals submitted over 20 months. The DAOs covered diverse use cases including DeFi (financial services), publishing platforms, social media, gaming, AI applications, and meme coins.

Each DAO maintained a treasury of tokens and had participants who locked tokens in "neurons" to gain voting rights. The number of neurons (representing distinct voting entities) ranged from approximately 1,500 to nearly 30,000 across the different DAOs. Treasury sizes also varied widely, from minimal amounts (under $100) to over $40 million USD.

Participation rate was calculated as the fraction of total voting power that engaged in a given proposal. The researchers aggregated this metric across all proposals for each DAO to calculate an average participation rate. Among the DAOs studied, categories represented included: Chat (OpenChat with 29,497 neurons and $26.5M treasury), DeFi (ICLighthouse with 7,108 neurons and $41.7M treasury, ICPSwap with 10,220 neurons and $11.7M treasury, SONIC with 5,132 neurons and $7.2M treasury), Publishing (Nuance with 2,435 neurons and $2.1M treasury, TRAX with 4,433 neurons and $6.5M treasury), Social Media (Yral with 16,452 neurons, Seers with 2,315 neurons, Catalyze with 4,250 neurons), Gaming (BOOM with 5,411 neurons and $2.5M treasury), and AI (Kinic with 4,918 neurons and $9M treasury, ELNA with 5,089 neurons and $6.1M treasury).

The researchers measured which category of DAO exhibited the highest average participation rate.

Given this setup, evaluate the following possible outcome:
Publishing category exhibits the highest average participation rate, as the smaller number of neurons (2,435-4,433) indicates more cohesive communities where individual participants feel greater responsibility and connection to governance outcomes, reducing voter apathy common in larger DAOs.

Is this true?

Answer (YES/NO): YES